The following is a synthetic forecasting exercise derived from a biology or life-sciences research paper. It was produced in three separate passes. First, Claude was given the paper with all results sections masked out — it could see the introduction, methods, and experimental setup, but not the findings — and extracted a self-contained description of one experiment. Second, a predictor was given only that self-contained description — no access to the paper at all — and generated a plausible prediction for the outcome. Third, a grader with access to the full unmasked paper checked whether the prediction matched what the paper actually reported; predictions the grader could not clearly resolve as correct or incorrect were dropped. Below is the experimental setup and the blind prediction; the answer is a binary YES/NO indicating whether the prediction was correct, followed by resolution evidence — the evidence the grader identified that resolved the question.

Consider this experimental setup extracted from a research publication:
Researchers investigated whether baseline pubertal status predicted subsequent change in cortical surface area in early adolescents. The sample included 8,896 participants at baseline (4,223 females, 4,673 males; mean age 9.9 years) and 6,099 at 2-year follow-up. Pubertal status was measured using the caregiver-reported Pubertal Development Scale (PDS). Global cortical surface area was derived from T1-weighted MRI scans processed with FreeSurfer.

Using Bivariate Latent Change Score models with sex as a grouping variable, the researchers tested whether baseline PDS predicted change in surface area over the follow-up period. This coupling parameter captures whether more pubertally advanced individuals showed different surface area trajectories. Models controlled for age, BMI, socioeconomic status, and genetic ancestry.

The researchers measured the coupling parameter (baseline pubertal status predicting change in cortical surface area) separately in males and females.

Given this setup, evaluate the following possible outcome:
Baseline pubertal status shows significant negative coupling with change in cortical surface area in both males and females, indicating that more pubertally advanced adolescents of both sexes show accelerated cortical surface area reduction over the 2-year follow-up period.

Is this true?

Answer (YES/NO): YES